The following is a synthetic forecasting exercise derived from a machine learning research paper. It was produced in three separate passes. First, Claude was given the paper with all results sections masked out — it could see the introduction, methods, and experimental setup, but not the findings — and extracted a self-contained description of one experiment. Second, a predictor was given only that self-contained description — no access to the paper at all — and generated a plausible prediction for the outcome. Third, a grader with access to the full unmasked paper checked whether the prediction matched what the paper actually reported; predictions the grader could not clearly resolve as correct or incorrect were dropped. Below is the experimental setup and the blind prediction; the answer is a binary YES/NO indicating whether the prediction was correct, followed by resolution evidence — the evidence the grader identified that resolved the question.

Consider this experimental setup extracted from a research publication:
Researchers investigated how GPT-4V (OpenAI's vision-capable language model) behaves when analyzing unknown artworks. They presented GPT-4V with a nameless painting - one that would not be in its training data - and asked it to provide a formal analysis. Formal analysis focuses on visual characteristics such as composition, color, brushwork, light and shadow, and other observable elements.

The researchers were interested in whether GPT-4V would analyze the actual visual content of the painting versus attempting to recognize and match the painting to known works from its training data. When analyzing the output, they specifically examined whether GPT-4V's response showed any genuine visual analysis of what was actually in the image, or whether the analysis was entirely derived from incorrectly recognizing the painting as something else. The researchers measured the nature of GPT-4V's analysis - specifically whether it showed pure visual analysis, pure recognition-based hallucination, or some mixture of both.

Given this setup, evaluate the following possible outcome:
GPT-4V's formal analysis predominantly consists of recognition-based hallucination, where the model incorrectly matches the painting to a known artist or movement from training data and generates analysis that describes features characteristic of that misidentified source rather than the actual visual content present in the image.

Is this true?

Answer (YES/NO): NO